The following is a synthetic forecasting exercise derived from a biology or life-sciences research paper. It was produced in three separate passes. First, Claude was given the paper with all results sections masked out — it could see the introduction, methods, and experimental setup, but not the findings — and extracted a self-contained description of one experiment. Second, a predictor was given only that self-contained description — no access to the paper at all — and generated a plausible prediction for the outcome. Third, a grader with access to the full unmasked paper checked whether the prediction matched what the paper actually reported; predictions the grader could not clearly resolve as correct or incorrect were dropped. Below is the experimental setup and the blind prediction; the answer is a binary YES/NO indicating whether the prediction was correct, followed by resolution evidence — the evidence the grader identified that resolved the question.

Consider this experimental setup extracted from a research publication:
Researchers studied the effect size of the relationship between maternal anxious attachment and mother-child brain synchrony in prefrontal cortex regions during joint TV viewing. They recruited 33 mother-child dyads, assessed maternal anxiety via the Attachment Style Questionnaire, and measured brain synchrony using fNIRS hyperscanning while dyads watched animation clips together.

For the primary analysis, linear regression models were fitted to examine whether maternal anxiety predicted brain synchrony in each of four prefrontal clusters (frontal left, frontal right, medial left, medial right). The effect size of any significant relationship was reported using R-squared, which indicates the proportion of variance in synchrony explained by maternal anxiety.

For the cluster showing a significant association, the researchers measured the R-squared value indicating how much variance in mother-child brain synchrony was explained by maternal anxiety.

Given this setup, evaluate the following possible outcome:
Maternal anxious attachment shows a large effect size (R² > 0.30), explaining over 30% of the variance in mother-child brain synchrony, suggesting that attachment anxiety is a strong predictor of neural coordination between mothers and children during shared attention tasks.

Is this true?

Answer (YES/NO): NO